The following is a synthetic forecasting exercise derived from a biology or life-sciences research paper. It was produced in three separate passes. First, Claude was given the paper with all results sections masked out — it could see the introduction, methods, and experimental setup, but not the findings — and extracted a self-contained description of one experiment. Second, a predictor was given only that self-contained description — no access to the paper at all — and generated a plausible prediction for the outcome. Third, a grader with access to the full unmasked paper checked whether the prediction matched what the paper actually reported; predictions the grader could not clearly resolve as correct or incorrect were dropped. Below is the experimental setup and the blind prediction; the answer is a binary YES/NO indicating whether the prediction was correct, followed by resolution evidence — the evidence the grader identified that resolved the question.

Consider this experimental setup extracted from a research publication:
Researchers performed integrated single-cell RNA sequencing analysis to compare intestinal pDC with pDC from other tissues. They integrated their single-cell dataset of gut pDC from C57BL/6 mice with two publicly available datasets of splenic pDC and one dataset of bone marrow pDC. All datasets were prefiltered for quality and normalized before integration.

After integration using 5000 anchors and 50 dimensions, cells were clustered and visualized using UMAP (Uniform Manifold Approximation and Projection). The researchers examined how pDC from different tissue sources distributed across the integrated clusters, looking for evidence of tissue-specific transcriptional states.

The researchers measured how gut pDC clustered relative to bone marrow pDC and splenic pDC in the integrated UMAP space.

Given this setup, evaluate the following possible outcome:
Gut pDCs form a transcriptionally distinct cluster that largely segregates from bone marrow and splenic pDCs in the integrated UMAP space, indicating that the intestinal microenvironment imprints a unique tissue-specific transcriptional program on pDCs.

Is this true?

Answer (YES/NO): NO